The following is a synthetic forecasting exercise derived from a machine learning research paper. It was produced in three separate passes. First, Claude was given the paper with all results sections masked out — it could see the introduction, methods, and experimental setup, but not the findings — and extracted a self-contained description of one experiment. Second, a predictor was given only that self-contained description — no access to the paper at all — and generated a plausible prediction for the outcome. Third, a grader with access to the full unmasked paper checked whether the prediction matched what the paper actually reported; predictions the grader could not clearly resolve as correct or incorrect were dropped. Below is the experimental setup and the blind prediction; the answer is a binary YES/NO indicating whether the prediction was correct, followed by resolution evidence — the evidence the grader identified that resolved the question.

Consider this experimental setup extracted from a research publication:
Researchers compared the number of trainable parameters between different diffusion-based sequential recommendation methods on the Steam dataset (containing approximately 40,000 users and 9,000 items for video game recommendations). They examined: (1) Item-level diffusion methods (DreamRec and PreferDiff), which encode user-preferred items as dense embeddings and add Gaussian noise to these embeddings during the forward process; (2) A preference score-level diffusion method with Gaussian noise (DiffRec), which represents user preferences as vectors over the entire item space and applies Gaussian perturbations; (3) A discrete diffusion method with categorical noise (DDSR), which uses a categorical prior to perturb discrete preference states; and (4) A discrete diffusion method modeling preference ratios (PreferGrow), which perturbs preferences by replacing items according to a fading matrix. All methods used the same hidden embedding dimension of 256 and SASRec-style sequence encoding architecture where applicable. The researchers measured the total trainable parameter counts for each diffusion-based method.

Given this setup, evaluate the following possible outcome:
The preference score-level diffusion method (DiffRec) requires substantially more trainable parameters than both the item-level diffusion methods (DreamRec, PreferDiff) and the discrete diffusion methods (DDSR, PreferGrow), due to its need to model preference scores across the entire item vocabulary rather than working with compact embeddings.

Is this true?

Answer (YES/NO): YES